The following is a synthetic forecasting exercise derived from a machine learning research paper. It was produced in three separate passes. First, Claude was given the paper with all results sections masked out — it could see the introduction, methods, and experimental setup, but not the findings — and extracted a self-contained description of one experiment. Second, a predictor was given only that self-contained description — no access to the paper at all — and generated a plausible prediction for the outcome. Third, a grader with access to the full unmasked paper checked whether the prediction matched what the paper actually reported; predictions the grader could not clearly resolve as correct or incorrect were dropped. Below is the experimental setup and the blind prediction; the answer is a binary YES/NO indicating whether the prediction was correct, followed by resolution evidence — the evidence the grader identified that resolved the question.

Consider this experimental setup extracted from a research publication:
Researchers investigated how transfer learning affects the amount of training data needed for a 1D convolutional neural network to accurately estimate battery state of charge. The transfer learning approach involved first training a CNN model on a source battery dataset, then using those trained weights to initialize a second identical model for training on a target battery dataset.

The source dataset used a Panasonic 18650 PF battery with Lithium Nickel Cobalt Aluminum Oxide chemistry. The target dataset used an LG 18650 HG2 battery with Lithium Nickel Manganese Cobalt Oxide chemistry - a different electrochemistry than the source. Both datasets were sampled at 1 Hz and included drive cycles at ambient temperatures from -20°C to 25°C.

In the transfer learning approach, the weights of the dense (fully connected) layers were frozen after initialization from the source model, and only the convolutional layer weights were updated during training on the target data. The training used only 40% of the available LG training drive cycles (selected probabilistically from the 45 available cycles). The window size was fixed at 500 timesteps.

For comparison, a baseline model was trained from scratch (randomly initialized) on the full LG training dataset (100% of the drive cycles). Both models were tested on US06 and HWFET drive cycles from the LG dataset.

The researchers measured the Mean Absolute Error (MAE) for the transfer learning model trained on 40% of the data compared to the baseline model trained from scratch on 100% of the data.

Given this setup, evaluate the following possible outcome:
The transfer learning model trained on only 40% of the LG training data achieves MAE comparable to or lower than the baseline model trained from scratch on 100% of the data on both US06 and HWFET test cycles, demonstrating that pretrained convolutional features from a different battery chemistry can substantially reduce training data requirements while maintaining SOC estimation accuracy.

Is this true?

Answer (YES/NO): NO